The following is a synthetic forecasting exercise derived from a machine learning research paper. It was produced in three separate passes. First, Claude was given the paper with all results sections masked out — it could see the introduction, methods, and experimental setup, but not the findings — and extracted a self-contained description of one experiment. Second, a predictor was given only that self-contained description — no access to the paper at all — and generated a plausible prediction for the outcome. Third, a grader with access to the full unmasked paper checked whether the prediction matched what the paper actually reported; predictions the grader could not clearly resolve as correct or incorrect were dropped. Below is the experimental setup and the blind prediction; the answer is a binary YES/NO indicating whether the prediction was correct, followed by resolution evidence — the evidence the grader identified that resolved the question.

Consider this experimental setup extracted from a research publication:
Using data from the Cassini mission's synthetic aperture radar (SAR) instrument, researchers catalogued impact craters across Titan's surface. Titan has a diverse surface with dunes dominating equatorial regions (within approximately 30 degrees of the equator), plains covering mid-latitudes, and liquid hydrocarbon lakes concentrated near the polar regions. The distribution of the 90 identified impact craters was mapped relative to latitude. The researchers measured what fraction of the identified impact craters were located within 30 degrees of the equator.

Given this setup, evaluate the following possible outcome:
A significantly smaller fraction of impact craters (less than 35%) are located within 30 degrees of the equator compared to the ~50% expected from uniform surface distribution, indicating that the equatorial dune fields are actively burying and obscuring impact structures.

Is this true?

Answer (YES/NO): NO